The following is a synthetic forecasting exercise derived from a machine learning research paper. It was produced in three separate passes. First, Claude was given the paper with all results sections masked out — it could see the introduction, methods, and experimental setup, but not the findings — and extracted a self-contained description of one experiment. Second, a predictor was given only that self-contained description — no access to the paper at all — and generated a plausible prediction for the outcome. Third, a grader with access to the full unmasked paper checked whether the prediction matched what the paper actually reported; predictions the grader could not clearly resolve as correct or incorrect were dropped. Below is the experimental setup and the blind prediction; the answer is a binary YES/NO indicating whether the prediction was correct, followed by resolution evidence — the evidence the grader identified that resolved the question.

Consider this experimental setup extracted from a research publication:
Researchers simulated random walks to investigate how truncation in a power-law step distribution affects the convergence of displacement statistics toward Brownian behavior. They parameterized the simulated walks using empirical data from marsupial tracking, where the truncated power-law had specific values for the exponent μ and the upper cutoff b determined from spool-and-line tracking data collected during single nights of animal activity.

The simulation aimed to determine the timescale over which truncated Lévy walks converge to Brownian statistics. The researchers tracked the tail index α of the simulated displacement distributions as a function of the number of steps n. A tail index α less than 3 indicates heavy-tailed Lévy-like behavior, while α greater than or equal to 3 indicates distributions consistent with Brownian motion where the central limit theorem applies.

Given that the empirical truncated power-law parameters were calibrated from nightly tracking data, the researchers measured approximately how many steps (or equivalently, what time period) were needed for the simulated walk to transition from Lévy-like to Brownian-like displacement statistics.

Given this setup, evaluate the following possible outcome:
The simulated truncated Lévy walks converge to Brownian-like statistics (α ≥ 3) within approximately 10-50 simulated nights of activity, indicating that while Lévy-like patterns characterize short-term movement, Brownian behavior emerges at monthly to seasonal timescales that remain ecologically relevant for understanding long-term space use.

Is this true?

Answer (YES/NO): NO